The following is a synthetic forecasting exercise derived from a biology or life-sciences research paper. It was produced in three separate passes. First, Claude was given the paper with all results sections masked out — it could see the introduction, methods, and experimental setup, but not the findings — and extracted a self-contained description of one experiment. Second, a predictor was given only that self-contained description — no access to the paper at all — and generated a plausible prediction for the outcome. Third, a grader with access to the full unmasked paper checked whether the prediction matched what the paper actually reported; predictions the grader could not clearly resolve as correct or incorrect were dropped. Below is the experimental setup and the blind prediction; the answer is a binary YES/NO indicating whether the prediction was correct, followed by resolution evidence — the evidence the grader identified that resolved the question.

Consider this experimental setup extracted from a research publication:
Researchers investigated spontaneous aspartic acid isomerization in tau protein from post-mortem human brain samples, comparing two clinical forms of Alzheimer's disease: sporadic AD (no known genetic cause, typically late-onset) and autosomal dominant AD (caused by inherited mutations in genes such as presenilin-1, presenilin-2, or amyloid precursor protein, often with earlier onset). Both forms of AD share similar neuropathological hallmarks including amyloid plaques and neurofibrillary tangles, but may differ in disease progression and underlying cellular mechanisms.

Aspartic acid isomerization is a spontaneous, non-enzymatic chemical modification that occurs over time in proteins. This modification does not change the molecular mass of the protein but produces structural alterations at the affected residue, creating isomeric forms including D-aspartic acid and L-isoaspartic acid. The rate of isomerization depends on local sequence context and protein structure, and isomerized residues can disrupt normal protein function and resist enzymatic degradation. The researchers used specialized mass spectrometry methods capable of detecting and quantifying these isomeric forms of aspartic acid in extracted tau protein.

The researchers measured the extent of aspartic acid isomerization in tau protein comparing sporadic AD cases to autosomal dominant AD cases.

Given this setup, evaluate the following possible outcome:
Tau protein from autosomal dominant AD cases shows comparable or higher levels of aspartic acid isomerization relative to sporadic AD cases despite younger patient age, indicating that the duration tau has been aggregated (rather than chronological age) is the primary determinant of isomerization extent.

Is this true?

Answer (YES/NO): NO